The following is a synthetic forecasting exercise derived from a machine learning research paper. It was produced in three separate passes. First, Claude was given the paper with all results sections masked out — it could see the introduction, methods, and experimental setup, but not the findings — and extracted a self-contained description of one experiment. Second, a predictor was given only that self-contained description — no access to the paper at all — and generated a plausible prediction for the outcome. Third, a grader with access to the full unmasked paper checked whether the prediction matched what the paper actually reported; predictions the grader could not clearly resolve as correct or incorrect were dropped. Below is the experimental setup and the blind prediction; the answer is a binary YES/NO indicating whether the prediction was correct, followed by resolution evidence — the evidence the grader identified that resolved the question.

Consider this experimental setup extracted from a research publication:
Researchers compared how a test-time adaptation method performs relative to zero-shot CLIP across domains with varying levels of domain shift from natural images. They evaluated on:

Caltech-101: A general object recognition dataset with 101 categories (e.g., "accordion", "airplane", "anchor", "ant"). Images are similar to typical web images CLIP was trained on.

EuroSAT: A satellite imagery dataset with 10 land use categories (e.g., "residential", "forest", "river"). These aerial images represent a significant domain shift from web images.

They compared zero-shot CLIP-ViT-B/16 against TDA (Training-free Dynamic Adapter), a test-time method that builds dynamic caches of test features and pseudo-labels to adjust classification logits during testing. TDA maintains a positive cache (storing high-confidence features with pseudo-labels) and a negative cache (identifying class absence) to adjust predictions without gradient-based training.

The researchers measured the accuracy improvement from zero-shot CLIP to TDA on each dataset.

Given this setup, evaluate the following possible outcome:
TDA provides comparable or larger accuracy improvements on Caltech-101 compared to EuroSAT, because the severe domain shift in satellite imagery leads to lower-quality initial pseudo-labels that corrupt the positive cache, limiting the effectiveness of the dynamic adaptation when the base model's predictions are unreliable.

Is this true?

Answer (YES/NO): NO